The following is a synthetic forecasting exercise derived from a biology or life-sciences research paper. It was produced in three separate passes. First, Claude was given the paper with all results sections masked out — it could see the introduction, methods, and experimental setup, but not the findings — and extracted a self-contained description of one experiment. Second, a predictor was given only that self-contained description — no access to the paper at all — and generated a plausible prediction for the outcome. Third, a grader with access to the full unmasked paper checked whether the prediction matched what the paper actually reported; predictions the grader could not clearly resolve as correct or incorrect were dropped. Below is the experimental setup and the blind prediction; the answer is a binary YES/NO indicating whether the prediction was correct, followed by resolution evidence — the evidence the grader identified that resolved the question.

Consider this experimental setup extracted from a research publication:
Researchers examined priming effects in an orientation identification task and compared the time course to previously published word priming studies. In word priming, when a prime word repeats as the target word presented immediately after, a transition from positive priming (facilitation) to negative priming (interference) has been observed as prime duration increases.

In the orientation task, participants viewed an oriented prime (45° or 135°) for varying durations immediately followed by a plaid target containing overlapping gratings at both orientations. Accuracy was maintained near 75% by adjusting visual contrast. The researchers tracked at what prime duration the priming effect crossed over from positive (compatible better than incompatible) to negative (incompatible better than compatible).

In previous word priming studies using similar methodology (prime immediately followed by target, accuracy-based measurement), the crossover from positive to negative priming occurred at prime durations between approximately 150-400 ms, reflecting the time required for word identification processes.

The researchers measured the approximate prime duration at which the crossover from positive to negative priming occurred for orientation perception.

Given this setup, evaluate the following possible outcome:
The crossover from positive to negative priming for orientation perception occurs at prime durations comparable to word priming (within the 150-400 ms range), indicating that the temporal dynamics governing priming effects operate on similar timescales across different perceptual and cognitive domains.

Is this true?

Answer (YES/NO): NO